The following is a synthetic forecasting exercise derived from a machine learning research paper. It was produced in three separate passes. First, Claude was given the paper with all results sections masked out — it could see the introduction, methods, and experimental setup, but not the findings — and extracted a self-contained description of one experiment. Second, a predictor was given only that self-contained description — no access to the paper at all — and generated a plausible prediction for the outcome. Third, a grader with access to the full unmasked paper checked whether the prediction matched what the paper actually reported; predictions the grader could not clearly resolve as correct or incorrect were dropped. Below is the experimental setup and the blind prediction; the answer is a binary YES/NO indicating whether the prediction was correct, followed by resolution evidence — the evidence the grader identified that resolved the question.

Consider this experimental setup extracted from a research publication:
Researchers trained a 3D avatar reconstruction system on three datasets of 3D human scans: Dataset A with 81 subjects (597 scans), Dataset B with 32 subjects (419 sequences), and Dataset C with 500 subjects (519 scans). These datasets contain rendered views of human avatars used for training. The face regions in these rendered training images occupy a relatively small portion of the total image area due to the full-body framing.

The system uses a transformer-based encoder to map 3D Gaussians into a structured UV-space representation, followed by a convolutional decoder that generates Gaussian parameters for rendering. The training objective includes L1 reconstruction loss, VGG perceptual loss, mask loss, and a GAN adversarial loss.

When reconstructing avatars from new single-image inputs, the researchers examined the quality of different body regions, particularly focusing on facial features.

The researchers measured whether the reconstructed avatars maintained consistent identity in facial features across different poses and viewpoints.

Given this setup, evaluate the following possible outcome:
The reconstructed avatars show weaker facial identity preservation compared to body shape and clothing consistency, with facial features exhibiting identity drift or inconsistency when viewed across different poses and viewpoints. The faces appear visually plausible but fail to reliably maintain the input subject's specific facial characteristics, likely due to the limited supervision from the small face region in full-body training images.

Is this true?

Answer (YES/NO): YES